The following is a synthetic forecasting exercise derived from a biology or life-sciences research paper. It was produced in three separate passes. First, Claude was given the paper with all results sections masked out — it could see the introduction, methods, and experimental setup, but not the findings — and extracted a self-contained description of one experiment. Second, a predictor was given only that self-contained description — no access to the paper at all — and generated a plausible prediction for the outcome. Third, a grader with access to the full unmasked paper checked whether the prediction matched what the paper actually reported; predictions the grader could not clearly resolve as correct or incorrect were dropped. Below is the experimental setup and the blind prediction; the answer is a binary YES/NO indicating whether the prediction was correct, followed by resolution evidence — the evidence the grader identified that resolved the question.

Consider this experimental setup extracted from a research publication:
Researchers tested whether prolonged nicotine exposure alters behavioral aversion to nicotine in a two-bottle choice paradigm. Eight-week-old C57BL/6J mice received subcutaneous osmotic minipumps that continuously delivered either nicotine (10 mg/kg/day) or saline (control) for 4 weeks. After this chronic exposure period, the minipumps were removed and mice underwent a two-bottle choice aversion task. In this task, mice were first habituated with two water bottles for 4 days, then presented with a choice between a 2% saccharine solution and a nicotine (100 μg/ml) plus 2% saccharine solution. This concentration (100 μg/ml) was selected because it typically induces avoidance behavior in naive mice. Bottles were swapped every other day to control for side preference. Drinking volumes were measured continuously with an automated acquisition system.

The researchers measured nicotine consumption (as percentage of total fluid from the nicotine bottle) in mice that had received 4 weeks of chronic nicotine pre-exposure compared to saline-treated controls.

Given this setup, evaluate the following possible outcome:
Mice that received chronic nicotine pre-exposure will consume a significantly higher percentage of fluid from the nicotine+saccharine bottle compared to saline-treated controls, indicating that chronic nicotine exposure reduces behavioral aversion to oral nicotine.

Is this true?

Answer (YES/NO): YES